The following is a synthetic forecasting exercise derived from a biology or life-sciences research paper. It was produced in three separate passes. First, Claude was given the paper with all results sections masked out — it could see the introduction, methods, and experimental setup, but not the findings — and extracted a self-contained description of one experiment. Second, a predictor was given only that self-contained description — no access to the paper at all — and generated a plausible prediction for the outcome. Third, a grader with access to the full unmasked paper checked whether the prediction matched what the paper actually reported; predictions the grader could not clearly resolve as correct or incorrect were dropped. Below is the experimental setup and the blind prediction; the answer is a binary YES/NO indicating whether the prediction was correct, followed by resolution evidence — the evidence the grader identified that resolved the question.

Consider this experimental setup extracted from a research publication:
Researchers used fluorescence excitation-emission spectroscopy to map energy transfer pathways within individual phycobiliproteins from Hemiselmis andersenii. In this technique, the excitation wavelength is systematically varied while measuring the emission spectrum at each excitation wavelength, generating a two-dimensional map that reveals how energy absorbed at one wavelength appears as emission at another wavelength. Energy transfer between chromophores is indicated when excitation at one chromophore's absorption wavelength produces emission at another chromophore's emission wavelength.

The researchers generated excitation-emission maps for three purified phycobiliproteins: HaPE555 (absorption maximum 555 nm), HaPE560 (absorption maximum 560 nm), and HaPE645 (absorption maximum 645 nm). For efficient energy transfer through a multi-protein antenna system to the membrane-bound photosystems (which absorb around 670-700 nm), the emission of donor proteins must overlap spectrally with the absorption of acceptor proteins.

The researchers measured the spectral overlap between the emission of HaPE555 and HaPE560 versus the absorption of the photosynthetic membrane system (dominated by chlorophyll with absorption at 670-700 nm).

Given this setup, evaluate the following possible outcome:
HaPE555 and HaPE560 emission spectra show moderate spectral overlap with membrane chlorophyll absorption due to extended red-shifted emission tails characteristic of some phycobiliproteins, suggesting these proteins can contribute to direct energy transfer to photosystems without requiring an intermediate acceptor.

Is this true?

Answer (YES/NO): NO